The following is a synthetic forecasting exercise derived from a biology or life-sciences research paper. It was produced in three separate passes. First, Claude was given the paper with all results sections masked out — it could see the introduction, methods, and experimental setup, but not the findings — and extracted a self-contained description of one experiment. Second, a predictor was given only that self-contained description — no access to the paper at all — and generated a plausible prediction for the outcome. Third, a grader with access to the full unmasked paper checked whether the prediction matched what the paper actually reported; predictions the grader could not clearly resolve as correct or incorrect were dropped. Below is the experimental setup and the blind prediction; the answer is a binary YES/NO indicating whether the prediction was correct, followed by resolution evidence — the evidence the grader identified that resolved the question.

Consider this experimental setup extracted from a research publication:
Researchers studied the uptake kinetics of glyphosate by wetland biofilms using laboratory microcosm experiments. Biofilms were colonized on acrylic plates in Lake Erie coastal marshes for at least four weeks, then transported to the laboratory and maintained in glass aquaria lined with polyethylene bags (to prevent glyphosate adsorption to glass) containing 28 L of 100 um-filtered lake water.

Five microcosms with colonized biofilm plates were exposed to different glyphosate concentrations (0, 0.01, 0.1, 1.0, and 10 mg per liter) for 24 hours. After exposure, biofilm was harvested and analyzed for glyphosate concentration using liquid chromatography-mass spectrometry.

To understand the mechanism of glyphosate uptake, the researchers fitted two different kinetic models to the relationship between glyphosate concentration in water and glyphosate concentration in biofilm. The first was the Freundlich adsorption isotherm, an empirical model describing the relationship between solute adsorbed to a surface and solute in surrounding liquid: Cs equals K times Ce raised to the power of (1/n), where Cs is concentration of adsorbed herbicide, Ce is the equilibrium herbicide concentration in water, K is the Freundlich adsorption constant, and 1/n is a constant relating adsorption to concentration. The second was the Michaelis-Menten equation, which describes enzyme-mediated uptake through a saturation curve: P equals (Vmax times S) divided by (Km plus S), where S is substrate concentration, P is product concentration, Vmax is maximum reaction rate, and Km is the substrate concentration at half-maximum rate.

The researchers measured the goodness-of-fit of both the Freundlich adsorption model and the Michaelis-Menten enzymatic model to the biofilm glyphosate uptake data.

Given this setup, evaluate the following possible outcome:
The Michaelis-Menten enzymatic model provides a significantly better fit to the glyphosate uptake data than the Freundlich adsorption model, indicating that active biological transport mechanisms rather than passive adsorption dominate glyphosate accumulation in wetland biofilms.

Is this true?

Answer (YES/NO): NO